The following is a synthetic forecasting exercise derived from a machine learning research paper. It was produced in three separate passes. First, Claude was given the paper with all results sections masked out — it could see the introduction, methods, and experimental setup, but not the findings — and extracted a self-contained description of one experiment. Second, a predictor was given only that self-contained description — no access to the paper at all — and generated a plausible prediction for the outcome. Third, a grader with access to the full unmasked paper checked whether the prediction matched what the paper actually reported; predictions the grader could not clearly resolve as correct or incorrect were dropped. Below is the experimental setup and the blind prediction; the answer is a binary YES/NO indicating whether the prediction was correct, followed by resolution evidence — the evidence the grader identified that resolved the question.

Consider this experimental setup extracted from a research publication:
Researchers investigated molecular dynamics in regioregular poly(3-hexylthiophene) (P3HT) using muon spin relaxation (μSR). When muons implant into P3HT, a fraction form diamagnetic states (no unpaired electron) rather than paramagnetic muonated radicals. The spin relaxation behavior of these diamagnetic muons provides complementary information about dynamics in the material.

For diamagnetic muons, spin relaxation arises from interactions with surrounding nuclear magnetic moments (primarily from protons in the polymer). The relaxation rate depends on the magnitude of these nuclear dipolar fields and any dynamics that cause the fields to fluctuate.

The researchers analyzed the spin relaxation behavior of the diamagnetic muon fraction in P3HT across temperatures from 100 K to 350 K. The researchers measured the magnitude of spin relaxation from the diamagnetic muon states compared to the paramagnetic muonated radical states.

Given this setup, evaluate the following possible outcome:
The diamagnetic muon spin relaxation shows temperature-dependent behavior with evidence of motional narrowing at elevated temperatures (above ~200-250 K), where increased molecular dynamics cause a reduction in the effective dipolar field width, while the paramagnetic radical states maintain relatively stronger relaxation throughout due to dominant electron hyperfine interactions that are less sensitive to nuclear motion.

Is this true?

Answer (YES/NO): NO